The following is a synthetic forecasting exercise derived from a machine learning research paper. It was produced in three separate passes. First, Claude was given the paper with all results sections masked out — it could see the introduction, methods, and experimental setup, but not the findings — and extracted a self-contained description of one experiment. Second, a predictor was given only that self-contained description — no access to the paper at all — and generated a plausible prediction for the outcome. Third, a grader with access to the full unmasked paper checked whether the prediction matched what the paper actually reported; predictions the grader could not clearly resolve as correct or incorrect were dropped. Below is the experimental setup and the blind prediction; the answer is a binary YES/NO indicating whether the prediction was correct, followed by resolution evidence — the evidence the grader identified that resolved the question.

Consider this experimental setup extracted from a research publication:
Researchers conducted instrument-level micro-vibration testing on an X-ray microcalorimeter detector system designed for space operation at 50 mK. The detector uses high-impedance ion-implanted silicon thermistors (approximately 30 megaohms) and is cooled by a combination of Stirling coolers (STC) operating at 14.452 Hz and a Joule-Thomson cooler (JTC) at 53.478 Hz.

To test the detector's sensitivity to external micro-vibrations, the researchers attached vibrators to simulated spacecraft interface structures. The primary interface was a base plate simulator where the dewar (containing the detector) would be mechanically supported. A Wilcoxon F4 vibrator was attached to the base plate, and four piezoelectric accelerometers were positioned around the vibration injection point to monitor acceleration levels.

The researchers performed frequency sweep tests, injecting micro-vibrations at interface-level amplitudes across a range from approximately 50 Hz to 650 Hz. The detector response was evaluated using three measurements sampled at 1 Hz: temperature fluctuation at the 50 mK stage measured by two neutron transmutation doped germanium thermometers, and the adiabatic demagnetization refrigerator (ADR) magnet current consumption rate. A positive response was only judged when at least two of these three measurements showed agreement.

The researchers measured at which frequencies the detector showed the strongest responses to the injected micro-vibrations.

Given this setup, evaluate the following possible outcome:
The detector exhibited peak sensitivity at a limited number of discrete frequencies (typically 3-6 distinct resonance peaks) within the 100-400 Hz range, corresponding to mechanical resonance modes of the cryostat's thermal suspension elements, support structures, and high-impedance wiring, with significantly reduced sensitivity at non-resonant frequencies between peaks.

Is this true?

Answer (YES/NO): NO